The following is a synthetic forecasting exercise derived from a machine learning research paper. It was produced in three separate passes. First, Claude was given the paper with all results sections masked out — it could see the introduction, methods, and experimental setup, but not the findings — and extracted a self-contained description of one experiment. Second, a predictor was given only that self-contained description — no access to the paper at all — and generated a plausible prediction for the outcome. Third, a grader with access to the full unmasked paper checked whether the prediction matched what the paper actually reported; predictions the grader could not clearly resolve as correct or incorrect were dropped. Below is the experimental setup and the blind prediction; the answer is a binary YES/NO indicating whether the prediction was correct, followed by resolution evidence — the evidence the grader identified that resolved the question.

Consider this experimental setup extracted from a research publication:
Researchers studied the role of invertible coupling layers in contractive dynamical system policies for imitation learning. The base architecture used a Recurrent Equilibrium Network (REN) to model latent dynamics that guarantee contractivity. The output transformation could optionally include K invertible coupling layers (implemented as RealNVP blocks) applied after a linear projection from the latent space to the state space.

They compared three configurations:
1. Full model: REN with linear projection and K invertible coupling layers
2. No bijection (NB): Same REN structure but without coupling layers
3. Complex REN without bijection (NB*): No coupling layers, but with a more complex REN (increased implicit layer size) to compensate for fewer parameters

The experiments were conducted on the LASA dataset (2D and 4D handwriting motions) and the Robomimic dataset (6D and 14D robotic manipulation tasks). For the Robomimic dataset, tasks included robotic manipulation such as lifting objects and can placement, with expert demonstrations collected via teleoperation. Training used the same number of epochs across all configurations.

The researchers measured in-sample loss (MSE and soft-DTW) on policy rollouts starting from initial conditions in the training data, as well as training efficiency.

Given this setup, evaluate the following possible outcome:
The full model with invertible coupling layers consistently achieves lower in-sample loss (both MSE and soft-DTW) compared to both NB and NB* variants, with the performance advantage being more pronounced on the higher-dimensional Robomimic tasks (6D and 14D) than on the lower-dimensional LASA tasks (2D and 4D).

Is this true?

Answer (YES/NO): NO